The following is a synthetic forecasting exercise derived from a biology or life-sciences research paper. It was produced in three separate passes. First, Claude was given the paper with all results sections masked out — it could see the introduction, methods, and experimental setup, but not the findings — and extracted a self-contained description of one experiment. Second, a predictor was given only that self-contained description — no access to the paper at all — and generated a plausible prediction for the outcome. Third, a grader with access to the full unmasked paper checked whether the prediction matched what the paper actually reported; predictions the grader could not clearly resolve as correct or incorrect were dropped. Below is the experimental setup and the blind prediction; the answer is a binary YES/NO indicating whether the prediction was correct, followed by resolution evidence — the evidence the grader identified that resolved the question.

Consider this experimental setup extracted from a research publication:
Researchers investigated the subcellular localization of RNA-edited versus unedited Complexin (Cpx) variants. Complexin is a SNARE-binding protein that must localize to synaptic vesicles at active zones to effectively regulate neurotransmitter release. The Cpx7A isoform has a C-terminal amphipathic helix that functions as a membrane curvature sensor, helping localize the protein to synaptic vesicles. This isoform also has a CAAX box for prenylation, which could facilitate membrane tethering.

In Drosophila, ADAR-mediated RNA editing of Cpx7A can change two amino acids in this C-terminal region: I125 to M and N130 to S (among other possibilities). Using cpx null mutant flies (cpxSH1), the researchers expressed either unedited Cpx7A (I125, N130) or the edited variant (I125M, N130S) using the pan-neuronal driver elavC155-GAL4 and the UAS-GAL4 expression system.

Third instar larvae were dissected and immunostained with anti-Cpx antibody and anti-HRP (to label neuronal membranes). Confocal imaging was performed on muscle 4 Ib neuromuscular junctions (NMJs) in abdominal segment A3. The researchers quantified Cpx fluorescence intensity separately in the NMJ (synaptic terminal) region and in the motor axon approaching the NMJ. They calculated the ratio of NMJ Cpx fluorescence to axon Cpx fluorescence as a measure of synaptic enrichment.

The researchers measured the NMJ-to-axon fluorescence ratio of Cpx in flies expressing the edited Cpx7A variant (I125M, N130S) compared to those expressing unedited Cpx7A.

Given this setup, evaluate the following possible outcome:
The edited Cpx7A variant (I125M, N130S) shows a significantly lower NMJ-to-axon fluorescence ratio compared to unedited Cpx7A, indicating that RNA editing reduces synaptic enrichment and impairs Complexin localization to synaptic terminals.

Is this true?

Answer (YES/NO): YES